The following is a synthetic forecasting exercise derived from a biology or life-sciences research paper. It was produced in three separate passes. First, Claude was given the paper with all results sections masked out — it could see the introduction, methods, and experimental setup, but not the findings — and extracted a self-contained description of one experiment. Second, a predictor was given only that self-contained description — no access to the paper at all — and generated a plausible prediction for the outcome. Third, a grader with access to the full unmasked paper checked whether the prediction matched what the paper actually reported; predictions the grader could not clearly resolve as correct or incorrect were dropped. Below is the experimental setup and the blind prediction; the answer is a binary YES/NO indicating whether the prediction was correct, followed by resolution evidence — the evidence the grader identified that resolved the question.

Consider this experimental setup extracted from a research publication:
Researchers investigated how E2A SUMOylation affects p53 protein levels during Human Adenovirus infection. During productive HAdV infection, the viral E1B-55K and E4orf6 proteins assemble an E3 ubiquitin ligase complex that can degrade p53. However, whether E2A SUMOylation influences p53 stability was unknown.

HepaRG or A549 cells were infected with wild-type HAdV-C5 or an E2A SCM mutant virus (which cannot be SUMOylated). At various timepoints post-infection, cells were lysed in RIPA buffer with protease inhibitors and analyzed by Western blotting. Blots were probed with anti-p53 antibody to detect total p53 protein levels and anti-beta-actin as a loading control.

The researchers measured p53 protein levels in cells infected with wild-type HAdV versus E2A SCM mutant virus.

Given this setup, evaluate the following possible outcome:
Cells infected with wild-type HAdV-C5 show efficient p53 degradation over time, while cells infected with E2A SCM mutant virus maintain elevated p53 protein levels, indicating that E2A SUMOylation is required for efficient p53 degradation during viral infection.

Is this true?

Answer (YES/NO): YES